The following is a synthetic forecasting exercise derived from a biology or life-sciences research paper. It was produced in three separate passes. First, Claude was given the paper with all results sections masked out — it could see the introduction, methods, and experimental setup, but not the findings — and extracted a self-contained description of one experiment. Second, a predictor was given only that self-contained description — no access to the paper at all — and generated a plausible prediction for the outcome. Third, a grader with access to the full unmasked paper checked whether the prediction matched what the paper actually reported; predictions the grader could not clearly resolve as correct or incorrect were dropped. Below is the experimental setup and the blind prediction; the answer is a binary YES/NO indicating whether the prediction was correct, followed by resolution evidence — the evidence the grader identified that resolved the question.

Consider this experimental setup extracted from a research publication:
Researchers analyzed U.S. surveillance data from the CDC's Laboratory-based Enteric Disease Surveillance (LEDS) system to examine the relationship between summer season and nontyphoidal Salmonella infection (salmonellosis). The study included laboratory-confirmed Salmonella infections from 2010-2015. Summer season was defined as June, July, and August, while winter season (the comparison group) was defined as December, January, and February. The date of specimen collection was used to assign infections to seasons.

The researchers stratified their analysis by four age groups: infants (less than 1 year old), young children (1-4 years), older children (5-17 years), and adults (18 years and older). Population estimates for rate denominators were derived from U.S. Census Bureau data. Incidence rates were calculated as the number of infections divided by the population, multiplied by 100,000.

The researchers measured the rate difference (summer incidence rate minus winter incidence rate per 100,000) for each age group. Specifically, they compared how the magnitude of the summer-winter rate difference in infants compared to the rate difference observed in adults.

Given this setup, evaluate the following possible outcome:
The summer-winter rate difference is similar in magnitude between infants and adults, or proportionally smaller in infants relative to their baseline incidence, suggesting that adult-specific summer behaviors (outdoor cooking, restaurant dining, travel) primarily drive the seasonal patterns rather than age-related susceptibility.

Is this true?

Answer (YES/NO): NO